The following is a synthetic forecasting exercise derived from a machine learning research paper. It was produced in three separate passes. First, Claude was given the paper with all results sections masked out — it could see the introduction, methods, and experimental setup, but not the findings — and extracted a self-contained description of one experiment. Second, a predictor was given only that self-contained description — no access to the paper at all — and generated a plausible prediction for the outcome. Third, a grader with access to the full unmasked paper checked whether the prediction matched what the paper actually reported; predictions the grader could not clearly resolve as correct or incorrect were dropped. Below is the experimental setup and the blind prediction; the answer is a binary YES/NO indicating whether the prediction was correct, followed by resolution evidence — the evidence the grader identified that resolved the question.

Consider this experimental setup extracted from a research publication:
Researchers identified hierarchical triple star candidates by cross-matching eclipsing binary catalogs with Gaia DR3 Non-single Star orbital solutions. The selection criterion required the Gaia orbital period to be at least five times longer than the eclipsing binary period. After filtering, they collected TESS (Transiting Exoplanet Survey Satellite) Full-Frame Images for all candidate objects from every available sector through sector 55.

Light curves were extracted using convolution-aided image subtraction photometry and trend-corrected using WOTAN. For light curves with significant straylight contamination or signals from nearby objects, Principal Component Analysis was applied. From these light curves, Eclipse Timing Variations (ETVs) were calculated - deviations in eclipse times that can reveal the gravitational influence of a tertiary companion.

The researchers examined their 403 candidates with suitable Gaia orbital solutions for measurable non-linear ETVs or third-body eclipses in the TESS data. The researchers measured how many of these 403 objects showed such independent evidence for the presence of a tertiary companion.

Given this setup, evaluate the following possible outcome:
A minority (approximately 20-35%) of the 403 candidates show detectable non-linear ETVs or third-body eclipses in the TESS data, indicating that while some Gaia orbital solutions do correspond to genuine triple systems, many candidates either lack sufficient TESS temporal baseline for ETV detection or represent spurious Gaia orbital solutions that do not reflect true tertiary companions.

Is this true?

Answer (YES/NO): NO